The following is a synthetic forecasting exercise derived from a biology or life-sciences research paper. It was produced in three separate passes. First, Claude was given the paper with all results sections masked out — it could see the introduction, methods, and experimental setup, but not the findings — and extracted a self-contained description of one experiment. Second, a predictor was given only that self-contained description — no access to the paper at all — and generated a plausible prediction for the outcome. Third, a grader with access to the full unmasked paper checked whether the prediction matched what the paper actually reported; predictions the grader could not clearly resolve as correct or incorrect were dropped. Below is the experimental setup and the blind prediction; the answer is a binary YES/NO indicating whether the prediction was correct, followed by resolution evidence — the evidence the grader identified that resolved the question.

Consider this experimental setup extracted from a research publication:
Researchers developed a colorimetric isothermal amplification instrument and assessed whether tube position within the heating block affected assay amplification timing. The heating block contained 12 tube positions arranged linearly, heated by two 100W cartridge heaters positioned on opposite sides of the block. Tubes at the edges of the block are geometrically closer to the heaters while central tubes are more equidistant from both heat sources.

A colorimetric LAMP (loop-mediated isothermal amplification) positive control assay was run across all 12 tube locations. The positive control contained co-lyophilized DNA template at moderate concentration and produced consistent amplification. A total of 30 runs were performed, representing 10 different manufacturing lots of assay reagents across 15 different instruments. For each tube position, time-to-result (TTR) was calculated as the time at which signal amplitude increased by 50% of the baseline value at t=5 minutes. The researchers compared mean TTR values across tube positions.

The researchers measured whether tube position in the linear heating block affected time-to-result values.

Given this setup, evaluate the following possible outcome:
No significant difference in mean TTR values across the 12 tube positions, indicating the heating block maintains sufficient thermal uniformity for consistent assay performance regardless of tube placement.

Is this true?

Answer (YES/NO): NO